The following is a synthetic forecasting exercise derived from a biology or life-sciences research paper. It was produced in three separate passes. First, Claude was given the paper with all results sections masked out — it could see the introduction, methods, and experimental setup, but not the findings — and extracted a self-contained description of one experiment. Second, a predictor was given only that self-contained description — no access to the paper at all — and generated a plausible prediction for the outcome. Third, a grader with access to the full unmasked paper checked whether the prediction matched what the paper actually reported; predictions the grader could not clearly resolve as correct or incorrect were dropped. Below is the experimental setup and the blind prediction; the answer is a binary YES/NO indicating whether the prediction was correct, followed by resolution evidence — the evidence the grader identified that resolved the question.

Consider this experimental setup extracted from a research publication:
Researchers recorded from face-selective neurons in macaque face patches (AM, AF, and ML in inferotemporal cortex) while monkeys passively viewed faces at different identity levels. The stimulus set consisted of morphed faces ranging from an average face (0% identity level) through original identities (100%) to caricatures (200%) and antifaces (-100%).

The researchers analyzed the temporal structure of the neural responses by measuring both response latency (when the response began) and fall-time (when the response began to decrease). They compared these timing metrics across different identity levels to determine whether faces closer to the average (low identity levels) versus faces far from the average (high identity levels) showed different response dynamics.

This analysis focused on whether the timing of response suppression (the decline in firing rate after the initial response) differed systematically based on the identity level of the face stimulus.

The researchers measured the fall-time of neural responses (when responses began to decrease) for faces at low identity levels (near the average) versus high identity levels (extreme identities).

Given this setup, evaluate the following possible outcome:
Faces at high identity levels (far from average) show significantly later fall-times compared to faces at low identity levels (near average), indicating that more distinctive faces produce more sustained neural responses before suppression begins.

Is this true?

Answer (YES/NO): YES